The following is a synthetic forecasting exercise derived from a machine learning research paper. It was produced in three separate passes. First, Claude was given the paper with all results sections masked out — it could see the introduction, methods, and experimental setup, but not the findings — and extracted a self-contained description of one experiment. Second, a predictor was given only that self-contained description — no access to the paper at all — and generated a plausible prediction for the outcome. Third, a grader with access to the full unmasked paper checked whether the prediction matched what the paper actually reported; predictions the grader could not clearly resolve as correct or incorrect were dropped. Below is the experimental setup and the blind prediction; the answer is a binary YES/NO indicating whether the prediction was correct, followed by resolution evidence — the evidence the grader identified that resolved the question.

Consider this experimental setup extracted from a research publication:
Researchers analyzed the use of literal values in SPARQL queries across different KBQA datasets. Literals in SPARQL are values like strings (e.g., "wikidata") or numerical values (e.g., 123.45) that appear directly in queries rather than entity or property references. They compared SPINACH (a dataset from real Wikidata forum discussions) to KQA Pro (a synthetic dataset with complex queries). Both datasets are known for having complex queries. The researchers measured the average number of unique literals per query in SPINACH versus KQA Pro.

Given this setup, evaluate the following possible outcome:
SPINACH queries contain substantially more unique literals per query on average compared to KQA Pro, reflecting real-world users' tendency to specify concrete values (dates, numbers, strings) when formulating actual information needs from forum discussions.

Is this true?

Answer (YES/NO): NO